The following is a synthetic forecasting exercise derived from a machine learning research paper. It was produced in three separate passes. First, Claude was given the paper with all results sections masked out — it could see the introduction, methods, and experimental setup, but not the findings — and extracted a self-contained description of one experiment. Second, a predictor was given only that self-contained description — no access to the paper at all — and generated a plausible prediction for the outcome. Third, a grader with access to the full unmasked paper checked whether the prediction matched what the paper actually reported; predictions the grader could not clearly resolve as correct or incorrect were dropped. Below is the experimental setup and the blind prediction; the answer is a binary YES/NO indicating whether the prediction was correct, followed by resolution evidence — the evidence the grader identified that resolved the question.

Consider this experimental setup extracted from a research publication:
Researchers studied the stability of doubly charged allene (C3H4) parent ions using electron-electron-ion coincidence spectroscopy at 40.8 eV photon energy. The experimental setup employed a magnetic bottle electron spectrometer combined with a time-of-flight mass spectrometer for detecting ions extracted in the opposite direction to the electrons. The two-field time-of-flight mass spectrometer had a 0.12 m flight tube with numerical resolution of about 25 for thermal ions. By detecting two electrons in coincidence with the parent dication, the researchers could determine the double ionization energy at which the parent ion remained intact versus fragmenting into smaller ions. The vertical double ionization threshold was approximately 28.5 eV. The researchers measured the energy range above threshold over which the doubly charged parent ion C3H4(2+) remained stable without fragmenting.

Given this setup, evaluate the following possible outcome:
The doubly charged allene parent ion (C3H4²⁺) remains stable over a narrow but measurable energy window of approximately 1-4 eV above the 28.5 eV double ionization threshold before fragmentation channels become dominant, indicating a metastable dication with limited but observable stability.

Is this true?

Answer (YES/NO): YES